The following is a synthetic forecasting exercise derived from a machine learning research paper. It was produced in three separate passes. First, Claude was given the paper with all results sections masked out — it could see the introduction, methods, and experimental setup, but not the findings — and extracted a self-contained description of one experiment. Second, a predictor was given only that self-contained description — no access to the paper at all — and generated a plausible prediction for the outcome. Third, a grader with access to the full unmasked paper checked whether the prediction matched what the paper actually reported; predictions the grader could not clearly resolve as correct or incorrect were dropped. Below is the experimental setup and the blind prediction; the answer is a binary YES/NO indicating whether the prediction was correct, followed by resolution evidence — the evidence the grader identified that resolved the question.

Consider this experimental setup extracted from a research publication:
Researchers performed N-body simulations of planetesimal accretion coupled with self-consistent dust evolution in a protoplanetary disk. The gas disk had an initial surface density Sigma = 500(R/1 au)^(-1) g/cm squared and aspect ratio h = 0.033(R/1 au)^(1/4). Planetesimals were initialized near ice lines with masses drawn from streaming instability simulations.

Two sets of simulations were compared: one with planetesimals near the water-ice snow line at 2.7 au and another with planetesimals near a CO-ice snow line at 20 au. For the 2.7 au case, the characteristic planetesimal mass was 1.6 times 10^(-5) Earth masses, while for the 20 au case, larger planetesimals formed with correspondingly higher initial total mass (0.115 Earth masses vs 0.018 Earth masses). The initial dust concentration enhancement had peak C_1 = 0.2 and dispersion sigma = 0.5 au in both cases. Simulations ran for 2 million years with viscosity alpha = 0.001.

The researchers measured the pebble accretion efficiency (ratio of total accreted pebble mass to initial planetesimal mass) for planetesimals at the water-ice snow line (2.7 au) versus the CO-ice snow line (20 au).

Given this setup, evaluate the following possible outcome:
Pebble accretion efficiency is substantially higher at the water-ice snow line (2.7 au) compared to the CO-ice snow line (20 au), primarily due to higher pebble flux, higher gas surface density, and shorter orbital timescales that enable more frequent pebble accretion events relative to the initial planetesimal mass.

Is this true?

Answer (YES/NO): YES